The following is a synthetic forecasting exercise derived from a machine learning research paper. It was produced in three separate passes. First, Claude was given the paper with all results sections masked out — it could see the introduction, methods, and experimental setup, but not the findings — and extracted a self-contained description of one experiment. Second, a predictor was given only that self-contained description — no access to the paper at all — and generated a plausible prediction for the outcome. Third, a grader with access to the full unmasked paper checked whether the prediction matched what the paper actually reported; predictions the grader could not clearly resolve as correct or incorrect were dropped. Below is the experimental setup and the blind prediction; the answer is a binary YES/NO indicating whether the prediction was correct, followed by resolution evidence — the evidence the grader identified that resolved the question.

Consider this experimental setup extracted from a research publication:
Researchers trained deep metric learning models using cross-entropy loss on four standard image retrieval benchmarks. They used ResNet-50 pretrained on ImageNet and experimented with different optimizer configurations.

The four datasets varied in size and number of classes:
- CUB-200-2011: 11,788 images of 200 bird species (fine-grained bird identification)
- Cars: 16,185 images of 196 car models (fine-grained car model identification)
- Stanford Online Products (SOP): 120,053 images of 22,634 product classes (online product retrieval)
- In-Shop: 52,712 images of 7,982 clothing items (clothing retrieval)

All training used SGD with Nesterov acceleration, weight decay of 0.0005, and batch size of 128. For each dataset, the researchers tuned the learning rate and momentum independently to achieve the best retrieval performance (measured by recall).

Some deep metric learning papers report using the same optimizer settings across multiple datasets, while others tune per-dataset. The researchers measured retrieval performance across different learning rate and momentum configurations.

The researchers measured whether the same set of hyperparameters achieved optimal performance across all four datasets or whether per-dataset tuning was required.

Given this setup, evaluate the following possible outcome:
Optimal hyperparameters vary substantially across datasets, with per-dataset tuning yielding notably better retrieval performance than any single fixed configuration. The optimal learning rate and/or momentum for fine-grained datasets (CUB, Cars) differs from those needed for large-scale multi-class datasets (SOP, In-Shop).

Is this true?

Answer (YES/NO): YES